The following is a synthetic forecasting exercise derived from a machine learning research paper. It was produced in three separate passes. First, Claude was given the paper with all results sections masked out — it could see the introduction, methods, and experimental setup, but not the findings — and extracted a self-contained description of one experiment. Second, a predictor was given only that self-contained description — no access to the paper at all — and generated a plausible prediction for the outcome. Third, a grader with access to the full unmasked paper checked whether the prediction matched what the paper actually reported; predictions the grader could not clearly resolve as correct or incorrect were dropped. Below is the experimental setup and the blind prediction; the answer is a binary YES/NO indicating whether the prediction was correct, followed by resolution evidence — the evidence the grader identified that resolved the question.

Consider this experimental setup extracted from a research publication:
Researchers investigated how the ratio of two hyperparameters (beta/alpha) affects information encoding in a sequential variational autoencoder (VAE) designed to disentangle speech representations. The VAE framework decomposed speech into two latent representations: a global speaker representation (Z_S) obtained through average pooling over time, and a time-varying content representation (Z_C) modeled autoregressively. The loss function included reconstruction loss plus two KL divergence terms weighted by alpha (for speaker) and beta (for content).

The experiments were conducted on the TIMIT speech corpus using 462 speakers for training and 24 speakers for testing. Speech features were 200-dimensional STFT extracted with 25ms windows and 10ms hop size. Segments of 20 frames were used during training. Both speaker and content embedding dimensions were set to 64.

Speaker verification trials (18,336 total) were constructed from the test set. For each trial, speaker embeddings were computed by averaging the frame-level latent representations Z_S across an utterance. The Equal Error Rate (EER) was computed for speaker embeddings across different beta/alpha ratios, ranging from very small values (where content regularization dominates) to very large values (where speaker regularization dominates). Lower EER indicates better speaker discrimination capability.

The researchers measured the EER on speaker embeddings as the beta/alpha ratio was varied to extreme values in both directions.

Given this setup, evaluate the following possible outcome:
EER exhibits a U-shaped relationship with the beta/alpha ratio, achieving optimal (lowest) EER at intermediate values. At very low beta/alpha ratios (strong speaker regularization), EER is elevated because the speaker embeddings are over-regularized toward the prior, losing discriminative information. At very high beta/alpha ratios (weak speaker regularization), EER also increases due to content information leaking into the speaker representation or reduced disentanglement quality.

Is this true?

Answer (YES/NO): YES